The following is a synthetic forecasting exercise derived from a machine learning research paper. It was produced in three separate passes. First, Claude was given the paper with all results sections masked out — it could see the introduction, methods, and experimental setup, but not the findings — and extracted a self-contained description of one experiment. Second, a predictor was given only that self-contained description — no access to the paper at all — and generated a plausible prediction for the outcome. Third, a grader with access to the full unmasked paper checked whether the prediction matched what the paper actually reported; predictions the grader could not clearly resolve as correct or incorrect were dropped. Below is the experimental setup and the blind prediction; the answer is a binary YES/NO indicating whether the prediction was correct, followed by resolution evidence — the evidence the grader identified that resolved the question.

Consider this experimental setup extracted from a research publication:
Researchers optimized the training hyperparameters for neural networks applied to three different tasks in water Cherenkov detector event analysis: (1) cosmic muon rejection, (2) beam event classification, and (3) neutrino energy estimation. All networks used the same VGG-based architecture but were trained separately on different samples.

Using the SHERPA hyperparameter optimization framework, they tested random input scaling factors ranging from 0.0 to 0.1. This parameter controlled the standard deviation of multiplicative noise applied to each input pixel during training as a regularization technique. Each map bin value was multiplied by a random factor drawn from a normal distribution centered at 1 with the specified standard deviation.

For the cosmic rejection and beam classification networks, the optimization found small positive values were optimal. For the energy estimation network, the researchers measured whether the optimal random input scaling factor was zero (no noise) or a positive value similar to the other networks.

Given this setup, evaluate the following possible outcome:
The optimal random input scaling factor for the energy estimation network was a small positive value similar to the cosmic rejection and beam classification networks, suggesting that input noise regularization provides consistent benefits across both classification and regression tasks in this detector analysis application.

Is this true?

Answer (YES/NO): NO